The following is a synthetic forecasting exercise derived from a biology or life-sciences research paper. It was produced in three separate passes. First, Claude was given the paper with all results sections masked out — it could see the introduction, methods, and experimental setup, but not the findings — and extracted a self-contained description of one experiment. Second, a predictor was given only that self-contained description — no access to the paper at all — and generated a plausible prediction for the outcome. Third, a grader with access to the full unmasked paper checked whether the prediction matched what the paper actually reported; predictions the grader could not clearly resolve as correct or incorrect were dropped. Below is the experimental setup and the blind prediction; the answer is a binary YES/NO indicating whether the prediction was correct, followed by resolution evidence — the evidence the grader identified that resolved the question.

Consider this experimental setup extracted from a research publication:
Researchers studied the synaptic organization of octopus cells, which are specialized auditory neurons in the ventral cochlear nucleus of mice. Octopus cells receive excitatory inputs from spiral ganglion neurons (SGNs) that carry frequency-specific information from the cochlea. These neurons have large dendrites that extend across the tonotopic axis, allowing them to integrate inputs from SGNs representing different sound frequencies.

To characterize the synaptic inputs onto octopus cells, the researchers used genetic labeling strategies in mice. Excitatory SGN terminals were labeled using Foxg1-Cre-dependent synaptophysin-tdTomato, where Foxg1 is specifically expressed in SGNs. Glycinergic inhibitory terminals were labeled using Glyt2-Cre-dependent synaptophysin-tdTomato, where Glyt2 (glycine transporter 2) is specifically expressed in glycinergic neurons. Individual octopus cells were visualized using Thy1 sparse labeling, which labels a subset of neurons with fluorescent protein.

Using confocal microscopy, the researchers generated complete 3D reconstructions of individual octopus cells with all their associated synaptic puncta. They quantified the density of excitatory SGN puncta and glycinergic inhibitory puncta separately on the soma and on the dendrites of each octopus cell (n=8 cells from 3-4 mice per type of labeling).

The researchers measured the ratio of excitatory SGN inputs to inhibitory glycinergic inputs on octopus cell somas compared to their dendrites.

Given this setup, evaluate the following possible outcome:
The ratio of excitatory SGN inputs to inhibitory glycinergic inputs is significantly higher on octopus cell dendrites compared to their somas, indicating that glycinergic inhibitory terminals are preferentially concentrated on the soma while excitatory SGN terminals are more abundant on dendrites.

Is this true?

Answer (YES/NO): NO